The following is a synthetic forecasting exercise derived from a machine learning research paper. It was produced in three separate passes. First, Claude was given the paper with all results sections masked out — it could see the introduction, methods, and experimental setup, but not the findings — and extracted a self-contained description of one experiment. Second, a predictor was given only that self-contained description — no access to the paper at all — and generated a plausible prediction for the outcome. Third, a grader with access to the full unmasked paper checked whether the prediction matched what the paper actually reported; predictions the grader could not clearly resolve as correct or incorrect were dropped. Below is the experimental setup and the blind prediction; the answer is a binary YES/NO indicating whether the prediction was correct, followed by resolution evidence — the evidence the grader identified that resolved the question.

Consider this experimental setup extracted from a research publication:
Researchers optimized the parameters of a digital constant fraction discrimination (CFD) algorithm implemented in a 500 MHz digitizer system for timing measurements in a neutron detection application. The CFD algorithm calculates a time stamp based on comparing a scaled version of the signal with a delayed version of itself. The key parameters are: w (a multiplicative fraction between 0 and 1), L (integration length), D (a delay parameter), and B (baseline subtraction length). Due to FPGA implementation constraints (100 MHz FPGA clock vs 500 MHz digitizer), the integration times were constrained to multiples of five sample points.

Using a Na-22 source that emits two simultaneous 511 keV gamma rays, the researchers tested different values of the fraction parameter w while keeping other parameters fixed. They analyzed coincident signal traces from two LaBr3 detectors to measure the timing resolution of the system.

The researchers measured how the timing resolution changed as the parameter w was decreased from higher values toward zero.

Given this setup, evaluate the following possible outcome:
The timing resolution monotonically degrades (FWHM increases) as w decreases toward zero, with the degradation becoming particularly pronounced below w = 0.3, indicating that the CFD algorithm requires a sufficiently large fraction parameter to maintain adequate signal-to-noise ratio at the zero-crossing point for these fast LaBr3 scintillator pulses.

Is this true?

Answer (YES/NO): NO